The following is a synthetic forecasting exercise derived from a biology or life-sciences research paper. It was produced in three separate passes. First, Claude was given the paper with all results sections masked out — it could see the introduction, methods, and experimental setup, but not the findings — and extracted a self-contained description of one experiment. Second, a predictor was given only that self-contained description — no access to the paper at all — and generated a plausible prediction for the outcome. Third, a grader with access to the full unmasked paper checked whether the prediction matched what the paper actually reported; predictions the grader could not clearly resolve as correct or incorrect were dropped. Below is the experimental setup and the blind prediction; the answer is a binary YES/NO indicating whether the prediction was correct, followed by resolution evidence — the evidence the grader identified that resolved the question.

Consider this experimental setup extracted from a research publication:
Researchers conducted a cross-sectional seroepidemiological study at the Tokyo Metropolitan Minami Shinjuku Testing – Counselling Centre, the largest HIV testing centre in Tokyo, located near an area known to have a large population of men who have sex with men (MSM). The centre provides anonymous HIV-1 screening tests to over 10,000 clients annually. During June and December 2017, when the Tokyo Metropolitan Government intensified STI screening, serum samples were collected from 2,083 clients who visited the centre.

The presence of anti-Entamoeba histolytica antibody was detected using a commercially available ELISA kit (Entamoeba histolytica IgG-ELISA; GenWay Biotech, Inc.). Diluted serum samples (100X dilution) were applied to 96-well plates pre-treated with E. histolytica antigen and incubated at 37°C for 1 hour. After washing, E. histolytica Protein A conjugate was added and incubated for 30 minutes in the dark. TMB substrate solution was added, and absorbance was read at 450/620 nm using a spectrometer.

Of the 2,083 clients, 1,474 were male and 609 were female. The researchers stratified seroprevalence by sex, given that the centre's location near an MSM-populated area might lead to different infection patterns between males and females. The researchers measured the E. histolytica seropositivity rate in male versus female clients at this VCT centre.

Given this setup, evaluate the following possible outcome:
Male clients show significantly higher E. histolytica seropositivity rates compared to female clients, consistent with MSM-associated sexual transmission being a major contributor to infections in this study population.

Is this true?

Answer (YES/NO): YES